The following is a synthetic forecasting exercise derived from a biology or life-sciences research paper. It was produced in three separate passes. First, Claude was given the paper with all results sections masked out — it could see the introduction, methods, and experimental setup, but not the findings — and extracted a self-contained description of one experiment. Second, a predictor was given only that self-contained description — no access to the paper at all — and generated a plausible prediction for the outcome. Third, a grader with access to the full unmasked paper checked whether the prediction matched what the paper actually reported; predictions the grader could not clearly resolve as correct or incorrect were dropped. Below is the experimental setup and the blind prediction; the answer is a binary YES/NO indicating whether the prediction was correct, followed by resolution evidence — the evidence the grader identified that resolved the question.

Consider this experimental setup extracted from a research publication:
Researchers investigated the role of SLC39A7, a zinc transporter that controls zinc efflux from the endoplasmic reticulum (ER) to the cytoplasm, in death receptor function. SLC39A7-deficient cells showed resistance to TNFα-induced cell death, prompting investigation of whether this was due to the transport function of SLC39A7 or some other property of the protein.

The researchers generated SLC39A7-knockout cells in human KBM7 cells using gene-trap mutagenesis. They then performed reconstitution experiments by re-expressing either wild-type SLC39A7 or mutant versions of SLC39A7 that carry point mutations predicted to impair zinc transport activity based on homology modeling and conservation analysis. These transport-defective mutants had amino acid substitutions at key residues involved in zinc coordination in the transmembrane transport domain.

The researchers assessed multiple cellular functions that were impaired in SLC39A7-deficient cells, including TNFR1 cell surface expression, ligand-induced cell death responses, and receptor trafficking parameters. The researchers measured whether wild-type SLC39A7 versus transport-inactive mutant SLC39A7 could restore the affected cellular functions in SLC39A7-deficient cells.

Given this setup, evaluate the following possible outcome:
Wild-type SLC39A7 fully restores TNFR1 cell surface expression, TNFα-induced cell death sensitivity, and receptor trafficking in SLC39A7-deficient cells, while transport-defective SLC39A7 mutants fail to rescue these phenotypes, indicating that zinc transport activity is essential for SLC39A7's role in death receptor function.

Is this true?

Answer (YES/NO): YES